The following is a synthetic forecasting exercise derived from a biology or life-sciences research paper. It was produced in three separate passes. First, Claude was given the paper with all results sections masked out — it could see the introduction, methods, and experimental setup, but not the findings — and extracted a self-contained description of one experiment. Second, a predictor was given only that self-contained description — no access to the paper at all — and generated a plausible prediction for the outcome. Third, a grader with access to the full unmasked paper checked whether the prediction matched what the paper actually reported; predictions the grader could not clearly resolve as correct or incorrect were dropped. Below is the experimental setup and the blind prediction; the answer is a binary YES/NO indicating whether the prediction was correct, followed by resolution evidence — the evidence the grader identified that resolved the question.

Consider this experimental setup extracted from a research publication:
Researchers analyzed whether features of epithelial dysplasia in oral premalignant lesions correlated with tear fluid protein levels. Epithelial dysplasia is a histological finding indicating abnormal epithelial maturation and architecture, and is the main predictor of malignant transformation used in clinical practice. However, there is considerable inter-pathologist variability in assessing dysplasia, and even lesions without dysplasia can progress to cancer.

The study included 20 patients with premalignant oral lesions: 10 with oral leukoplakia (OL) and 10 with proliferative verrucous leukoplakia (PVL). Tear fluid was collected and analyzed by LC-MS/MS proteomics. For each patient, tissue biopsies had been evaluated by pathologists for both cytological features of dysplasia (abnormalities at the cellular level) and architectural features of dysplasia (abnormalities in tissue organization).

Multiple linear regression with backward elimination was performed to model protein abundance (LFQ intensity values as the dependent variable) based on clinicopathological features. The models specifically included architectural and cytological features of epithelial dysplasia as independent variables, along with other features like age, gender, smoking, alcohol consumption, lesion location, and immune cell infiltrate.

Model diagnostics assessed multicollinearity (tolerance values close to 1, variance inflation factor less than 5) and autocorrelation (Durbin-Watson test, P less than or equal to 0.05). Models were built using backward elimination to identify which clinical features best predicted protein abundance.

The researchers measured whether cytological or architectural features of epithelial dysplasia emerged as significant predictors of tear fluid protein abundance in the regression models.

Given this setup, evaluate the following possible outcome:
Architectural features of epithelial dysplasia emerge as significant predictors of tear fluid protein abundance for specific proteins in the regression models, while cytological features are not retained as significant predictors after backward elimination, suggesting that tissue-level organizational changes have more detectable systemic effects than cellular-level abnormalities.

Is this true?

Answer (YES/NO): YES